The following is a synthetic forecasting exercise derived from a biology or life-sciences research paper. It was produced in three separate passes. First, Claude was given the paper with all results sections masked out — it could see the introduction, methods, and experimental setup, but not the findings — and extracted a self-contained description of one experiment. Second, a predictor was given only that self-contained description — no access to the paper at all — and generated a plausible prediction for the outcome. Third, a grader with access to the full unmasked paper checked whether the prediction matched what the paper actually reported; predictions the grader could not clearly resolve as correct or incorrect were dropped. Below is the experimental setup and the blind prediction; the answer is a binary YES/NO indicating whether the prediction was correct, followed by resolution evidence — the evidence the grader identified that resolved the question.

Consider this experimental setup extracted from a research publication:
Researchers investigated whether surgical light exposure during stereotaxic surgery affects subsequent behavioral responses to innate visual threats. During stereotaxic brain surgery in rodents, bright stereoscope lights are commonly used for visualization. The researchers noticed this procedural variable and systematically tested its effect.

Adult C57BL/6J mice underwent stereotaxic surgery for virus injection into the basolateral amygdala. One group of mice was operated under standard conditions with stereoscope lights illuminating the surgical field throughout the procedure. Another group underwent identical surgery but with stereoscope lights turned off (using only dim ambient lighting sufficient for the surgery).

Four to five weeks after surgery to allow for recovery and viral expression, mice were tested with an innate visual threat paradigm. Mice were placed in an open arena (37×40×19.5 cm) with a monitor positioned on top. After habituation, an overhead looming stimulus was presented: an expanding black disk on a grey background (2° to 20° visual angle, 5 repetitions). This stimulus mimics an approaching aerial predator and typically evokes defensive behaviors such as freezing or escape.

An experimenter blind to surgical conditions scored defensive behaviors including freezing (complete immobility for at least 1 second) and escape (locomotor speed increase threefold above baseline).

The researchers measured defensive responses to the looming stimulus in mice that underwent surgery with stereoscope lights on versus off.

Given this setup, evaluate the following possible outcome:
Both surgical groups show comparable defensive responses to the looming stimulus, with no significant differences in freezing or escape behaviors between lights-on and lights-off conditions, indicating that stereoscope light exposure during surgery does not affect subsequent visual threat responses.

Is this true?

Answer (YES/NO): NO